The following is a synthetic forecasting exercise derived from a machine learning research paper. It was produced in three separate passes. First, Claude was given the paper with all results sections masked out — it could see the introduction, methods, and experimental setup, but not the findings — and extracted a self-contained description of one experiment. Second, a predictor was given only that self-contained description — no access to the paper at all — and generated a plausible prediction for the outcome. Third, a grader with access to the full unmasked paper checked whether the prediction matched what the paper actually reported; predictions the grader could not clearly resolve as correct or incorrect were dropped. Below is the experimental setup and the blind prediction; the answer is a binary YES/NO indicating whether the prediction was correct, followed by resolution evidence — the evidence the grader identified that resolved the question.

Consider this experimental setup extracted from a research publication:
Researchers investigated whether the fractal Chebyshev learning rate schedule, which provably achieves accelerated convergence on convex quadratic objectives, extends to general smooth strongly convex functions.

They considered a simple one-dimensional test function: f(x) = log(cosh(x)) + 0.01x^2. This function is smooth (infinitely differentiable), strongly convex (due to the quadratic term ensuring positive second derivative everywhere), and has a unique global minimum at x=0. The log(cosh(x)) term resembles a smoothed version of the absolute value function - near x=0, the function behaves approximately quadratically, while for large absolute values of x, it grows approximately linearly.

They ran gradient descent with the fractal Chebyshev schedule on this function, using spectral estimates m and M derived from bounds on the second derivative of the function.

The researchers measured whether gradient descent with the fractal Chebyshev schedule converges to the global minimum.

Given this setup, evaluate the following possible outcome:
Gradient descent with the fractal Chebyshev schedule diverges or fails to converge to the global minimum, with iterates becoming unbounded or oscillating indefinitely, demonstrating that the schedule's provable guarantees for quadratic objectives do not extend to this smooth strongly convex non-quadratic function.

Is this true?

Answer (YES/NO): YES